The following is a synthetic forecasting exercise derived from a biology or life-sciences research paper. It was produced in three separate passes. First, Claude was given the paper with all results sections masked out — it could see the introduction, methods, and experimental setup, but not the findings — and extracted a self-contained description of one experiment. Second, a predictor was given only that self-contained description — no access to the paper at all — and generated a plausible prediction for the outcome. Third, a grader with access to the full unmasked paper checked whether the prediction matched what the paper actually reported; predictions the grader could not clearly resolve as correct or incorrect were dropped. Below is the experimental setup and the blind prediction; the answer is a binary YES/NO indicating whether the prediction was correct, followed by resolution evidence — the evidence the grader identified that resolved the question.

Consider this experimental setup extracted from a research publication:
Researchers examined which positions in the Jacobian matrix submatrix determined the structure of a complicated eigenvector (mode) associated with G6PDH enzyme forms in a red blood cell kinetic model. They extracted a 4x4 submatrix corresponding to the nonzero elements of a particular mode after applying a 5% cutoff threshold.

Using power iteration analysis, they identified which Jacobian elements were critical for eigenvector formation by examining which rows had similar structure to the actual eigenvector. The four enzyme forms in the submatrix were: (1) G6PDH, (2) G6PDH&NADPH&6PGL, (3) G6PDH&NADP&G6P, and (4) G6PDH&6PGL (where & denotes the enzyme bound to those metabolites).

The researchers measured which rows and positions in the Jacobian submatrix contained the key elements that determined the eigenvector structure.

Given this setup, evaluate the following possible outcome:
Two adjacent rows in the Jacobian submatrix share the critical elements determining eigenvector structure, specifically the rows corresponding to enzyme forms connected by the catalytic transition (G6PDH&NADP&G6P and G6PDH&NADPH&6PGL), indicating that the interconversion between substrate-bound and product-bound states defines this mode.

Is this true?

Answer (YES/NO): NO